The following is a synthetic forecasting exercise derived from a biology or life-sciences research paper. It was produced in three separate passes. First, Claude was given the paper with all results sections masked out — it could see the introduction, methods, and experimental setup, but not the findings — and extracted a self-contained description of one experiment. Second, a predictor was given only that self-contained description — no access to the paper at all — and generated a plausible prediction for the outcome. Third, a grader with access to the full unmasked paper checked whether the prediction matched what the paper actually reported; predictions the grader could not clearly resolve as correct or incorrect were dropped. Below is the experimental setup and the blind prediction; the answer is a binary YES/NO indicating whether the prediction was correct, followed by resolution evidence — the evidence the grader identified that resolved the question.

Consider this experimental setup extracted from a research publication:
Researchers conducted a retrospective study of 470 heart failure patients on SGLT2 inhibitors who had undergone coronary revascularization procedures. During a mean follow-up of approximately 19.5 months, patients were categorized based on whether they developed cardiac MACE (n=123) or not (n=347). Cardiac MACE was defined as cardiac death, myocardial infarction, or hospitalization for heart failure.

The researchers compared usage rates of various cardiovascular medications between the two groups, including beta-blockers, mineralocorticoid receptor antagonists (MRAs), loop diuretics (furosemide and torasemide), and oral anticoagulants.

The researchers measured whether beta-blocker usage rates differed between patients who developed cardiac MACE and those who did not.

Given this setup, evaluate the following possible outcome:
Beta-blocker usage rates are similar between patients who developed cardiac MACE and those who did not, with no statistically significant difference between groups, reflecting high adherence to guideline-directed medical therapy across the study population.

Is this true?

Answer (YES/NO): NO